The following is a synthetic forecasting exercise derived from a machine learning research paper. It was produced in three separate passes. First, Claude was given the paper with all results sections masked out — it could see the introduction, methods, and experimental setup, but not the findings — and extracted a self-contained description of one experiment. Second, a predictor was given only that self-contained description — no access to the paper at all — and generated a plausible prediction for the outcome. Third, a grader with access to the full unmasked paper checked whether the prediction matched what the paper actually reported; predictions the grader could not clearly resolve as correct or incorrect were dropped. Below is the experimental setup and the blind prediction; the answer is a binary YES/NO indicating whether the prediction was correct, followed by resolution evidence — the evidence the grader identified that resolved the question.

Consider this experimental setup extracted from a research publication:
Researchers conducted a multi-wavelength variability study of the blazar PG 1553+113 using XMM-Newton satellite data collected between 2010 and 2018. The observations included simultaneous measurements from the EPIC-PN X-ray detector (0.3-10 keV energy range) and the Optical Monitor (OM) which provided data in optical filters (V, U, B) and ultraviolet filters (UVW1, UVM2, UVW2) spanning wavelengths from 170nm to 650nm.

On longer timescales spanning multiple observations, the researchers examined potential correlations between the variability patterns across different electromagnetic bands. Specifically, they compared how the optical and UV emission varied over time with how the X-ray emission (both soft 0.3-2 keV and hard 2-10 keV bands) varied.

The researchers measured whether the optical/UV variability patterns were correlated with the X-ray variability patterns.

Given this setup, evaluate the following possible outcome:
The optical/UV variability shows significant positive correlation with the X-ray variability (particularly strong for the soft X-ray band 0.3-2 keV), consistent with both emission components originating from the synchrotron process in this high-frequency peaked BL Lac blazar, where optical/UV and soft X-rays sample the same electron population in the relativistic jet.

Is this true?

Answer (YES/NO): NO